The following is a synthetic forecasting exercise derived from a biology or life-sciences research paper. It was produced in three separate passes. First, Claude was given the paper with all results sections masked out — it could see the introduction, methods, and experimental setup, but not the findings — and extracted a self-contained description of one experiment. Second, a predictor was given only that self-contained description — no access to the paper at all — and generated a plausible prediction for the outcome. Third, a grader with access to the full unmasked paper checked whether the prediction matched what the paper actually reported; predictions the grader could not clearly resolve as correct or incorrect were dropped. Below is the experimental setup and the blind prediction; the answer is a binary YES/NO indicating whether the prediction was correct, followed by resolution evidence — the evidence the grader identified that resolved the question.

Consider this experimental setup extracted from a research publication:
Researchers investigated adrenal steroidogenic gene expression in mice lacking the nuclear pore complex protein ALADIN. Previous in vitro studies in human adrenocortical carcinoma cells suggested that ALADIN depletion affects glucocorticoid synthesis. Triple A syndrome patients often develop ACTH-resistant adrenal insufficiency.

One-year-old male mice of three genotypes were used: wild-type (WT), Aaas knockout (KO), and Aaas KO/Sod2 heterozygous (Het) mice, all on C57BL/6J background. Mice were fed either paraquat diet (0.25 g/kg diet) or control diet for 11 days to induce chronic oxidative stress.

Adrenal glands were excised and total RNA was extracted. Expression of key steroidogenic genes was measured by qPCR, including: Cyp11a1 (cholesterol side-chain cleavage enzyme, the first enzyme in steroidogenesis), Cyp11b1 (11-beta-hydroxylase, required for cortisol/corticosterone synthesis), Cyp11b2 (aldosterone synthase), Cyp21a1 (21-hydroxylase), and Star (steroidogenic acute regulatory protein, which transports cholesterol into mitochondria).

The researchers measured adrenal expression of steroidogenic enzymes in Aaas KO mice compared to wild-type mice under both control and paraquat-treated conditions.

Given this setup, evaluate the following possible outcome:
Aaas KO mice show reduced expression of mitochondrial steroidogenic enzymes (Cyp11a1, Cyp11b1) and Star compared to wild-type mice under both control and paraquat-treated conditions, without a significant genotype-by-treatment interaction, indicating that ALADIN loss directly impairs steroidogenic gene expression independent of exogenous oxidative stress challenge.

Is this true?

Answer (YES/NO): NO